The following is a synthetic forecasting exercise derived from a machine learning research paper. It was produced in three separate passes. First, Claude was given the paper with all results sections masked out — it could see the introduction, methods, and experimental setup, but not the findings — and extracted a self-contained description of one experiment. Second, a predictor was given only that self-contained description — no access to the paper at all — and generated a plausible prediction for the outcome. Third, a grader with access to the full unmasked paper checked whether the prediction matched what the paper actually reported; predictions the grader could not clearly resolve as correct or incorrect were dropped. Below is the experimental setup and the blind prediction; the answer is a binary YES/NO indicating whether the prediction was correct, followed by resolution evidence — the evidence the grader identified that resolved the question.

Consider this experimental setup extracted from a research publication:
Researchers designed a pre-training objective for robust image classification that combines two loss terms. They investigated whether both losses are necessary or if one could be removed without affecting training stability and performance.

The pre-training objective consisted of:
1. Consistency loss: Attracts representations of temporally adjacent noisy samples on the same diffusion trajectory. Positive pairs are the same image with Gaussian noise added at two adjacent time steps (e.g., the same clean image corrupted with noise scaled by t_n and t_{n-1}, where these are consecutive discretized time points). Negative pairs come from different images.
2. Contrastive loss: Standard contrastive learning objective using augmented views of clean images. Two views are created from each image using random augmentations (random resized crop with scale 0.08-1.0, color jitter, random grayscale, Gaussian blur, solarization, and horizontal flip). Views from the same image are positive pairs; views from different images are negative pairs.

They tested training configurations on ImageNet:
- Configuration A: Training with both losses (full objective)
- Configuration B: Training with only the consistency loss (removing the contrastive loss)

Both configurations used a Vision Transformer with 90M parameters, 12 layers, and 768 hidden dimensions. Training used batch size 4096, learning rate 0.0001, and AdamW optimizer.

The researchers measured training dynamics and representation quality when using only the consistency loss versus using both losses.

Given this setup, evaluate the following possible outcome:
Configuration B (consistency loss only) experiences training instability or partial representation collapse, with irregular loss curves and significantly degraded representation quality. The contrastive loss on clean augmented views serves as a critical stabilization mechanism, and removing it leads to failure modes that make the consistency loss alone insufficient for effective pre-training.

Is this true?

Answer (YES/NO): YES